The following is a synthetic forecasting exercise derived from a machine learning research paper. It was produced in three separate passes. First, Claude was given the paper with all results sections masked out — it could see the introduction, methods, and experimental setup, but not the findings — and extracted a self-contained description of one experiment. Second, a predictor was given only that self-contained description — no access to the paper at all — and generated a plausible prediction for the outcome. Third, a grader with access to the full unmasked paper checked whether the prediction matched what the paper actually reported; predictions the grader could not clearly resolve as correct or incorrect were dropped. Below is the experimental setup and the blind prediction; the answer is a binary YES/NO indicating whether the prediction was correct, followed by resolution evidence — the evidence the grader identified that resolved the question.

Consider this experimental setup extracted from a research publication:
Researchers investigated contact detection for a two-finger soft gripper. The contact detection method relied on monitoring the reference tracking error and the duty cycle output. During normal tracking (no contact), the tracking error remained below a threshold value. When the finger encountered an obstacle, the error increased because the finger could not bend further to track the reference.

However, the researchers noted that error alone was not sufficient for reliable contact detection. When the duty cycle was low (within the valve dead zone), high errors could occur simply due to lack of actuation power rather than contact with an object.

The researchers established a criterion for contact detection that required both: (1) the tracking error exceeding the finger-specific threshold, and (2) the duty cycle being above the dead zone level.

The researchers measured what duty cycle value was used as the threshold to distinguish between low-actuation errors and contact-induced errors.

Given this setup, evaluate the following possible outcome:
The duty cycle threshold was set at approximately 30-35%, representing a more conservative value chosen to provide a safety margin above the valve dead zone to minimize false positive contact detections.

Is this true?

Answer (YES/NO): NO